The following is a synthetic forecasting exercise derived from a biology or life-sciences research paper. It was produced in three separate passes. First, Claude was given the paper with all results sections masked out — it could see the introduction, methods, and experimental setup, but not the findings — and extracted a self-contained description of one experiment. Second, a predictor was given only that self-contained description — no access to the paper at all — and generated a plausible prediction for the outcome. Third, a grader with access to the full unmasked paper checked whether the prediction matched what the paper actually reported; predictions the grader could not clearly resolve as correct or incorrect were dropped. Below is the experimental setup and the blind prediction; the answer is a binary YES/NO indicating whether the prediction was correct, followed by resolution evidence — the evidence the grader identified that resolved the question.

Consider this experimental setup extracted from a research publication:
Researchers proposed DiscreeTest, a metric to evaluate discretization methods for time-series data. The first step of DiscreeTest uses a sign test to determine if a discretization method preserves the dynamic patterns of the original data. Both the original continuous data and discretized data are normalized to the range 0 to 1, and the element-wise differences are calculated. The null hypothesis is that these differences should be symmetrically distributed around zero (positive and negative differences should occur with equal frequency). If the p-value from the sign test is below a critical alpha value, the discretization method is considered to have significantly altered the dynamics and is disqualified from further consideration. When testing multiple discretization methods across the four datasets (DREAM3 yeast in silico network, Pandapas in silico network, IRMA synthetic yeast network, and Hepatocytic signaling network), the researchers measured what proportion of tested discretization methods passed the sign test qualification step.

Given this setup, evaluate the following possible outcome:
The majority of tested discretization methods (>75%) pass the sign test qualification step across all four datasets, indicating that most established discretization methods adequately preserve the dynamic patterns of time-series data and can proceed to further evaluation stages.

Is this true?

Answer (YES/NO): NO